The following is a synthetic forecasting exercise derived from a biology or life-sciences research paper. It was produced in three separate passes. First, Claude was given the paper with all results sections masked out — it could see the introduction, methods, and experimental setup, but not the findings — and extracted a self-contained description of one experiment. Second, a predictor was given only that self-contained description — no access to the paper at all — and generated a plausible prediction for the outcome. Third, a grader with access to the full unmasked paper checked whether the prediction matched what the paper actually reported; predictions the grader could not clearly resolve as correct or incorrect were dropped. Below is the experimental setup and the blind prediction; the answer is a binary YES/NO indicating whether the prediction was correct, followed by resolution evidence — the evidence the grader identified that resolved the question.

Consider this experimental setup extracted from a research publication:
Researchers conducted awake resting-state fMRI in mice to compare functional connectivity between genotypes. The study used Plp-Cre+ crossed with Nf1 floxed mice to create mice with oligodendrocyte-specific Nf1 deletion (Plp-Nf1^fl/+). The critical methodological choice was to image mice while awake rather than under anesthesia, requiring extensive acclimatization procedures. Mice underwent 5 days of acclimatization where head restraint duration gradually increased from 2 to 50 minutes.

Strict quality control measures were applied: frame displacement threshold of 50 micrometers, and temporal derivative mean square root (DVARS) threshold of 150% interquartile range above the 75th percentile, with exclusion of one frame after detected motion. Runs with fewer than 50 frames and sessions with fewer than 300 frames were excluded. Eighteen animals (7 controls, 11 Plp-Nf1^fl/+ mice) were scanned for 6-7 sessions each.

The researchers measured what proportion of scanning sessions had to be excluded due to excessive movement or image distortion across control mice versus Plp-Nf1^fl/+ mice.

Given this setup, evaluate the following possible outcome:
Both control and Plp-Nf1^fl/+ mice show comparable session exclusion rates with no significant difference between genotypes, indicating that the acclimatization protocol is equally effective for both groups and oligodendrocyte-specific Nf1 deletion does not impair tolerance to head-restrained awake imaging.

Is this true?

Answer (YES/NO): YES